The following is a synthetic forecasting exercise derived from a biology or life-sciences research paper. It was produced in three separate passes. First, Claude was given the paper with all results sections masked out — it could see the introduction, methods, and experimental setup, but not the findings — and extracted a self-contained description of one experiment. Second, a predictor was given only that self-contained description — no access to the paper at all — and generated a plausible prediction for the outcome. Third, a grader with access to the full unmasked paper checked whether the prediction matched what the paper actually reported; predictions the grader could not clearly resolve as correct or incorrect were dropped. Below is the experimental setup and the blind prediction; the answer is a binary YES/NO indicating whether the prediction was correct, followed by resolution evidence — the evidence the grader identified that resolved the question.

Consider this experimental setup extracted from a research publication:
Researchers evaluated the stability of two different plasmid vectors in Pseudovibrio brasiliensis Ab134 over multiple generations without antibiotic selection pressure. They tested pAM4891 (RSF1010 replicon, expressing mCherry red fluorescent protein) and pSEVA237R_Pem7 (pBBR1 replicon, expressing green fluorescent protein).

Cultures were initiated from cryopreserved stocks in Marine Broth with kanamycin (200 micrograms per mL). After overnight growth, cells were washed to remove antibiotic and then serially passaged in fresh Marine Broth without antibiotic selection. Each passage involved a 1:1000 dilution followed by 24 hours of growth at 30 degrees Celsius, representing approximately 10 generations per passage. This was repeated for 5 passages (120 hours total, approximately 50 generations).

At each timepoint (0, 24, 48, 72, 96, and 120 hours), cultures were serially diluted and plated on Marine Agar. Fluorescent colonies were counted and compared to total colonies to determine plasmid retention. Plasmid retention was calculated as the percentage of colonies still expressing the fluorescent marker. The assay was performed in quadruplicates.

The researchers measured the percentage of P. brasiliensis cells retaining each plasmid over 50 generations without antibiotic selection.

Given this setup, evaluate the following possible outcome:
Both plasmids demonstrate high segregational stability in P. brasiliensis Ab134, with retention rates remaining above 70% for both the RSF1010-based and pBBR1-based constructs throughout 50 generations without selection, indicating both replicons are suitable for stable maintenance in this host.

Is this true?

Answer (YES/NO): YES